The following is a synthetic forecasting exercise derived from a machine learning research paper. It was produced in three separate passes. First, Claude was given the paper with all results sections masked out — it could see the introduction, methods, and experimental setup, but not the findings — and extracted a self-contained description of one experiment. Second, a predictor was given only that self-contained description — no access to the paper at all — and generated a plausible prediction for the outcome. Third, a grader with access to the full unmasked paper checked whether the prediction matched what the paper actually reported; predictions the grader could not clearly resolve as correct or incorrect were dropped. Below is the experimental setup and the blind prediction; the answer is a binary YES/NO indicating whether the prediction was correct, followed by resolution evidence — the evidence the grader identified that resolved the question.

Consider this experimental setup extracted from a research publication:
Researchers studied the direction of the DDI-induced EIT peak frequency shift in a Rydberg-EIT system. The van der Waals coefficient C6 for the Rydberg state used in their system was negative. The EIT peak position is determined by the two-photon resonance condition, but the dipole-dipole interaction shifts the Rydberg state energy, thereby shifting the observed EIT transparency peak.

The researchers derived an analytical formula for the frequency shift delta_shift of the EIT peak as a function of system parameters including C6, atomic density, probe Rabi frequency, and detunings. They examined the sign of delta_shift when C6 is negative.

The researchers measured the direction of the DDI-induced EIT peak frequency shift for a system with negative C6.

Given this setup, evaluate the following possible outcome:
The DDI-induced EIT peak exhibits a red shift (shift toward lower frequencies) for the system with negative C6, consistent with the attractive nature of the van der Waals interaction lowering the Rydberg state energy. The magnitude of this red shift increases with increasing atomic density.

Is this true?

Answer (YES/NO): YES